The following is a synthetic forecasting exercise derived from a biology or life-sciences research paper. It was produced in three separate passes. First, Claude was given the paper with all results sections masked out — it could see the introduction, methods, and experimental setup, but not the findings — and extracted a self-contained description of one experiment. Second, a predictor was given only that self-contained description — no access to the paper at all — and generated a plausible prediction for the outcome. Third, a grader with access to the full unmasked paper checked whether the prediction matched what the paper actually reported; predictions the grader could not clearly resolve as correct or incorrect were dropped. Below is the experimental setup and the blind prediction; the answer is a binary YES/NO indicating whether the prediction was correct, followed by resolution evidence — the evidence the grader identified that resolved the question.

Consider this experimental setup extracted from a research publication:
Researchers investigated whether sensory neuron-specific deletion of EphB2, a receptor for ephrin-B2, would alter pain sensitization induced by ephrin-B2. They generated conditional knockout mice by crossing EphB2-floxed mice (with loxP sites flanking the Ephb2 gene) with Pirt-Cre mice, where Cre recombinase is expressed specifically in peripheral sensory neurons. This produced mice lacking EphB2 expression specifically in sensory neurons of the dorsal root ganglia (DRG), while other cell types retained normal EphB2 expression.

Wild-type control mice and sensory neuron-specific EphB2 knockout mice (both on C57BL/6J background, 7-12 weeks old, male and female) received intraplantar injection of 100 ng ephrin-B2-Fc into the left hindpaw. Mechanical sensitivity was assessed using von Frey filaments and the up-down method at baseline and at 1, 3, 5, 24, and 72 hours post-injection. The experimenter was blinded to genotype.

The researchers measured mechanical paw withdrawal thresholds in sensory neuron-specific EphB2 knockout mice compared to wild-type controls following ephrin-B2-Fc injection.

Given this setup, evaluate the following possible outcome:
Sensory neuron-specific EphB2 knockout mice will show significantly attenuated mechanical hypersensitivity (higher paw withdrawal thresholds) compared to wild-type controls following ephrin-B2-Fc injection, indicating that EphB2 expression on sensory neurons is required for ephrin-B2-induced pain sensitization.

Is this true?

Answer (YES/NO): YES